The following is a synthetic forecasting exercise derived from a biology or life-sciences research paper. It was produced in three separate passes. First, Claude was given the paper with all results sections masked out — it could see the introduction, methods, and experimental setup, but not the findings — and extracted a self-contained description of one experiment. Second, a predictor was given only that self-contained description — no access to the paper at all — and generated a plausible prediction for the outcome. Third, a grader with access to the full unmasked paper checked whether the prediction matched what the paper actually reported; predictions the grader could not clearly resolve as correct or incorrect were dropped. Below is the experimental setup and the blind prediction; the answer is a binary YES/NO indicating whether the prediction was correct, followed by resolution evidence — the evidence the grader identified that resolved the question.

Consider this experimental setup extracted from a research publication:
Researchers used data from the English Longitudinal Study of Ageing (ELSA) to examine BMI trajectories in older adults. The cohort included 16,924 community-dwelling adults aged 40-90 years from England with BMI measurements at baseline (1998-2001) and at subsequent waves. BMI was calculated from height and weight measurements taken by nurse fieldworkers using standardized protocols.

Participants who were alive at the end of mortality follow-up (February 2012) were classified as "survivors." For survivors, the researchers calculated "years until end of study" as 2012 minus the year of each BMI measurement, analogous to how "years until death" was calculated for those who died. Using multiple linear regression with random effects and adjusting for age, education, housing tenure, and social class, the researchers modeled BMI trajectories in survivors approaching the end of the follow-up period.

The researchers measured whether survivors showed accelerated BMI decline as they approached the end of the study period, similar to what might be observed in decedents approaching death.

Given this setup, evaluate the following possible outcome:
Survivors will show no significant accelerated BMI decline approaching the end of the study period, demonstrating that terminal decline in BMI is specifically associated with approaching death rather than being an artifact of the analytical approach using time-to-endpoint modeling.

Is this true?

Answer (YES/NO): YES